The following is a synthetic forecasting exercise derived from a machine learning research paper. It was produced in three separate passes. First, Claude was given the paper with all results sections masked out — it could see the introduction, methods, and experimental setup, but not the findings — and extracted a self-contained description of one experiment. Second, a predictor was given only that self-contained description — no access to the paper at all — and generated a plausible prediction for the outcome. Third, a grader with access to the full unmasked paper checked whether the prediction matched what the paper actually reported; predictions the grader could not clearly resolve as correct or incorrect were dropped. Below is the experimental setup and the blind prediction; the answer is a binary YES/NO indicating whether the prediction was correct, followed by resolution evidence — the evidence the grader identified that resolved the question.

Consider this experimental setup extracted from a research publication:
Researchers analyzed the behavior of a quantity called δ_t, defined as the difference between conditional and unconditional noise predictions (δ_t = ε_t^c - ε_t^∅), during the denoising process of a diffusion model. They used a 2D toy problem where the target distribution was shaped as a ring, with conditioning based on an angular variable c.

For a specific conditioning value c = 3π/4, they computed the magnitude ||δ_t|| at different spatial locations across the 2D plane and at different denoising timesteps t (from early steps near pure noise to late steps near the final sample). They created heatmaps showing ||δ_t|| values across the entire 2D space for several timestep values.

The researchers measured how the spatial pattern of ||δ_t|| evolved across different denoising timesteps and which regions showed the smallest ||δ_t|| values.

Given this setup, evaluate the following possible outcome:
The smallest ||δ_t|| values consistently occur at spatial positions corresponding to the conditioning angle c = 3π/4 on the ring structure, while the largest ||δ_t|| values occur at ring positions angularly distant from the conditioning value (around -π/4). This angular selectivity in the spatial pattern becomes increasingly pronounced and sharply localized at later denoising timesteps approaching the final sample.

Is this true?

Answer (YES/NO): NO